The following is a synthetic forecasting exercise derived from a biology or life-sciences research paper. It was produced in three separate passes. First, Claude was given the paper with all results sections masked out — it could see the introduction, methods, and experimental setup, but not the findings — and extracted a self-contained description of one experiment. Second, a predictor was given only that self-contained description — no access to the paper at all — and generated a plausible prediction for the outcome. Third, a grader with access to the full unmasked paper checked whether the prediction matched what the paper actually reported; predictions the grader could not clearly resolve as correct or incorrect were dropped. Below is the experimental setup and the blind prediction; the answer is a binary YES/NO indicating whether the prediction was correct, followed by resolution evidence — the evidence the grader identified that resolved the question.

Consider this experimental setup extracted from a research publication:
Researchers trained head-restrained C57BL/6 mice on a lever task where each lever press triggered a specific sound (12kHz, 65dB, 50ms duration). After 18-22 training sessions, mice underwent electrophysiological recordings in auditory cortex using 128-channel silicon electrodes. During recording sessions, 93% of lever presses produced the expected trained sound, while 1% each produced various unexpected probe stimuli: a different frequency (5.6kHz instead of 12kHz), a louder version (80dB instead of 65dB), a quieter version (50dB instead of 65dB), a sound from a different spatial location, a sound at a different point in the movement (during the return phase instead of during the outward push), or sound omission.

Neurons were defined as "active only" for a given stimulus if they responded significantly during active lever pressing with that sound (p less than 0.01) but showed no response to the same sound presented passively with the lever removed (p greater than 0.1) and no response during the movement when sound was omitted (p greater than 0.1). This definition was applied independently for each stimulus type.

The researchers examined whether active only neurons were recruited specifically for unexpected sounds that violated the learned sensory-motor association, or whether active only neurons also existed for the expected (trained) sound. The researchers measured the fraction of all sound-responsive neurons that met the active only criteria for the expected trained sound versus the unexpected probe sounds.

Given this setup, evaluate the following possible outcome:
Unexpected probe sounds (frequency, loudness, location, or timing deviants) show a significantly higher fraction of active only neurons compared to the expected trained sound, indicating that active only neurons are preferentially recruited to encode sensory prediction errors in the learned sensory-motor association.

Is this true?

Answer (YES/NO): YES